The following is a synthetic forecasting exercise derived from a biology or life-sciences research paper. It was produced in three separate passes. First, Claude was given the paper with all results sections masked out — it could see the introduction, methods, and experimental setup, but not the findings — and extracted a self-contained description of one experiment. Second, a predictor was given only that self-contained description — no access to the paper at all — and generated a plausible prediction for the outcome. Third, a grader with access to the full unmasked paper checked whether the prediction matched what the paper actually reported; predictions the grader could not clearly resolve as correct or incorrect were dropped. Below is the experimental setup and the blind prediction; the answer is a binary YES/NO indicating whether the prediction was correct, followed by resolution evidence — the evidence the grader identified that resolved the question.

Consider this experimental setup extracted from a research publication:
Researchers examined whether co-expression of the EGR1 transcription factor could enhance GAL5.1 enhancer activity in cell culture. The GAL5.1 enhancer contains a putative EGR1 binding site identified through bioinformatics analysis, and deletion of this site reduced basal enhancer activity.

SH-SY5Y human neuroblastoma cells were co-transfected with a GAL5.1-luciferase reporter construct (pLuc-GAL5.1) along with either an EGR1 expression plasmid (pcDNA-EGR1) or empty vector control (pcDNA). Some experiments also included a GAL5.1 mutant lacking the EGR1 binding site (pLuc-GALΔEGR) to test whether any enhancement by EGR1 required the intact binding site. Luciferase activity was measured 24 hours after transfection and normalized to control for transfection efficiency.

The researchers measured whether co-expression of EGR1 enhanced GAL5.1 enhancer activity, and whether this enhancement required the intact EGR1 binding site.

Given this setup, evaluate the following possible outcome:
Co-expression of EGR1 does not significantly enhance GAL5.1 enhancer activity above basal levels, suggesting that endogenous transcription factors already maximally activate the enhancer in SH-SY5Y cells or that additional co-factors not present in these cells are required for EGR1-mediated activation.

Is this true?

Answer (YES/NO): NO